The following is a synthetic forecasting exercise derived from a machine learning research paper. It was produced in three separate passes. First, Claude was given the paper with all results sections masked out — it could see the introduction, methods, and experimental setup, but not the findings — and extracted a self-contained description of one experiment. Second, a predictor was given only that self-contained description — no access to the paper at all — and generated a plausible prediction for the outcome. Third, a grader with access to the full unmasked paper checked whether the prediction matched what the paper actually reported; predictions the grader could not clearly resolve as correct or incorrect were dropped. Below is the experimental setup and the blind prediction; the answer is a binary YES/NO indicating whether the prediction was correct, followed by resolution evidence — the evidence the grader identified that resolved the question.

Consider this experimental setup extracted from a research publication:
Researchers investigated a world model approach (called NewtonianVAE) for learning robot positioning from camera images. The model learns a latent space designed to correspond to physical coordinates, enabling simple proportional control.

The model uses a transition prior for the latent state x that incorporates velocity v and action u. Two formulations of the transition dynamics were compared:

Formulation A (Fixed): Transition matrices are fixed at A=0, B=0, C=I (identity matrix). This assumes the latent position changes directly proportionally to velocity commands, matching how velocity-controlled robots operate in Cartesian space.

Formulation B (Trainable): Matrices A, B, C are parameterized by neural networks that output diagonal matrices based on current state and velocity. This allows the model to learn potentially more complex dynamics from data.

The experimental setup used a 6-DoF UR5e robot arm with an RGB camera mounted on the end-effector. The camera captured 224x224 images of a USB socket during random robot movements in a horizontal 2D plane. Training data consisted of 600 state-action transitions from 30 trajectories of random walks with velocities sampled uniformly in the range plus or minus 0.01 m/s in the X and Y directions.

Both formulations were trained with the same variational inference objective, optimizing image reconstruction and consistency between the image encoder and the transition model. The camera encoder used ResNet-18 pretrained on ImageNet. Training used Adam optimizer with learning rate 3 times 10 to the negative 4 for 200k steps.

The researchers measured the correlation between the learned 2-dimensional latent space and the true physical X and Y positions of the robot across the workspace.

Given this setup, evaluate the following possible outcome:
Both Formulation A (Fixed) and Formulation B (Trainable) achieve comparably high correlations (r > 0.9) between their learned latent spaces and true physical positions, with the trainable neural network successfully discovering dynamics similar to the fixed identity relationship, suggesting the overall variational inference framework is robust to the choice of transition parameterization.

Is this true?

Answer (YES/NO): NO